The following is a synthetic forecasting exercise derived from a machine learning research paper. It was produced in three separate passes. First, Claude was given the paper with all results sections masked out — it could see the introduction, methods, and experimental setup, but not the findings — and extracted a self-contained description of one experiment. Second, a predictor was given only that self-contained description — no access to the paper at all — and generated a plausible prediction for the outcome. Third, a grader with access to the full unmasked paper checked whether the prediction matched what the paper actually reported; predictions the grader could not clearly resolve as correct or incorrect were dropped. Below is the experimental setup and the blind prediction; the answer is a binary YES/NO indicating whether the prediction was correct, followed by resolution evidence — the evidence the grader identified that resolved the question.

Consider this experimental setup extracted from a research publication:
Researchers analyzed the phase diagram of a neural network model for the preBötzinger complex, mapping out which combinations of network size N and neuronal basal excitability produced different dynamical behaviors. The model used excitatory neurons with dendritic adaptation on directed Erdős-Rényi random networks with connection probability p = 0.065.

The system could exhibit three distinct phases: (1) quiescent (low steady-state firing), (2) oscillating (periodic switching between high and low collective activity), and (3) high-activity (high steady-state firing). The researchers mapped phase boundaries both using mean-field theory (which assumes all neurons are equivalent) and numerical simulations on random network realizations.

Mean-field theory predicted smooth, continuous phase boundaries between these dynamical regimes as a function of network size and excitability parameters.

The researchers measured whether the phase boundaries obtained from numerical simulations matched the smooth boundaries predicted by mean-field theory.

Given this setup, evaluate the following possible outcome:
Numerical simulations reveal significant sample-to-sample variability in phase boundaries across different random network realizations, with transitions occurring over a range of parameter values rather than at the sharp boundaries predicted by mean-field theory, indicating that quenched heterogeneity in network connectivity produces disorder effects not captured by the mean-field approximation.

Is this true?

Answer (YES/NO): NO